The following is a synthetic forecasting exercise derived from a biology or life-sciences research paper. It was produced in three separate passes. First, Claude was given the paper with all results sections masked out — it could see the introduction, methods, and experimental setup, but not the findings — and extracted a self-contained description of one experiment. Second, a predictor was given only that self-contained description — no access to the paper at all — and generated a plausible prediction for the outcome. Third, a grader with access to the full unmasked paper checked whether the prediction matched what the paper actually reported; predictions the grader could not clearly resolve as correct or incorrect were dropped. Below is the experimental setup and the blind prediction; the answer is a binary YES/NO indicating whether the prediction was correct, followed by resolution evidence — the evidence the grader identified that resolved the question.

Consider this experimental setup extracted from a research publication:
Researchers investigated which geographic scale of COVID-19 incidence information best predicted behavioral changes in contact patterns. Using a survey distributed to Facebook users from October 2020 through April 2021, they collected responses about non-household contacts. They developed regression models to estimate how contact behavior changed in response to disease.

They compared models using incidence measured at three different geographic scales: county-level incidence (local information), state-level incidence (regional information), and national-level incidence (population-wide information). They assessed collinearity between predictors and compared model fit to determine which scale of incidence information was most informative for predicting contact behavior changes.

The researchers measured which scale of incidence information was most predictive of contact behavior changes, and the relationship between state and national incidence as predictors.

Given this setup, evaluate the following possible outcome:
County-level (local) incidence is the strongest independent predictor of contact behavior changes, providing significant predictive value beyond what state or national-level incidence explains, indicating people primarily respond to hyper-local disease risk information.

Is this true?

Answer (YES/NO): NO